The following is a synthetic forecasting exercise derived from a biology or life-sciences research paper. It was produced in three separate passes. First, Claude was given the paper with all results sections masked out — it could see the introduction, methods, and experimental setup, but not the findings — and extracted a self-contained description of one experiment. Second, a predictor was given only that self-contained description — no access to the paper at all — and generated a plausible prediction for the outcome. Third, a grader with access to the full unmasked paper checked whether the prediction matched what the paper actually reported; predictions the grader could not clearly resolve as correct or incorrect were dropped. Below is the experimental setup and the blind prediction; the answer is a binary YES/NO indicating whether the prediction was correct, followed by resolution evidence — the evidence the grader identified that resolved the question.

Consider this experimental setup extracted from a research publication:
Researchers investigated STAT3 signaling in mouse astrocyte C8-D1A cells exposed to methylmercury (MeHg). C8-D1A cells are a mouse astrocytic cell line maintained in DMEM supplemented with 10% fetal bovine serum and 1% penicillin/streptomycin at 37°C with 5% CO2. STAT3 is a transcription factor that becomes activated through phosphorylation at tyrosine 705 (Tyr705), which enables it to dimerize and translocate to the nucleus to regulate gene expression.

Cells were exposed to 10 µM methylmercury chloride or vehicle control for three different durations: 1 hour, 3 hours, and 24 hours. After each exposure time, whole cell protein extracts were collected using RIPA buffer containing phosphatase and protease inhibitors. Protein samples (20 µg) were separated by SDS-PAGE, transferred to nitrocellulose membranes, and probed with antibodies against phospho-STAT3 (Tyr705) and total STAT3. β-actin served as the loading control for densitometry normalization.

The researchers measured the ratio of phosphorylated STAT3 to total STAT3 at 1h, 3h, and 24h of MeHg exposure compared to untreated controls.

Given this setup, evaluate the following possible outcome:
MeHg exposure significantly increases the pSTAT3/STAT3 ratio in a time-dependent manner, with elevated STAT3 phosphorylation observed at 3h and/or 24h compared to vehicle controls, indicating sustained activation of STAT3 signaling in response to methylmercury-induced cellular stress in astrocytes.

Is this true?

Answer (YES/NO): NO